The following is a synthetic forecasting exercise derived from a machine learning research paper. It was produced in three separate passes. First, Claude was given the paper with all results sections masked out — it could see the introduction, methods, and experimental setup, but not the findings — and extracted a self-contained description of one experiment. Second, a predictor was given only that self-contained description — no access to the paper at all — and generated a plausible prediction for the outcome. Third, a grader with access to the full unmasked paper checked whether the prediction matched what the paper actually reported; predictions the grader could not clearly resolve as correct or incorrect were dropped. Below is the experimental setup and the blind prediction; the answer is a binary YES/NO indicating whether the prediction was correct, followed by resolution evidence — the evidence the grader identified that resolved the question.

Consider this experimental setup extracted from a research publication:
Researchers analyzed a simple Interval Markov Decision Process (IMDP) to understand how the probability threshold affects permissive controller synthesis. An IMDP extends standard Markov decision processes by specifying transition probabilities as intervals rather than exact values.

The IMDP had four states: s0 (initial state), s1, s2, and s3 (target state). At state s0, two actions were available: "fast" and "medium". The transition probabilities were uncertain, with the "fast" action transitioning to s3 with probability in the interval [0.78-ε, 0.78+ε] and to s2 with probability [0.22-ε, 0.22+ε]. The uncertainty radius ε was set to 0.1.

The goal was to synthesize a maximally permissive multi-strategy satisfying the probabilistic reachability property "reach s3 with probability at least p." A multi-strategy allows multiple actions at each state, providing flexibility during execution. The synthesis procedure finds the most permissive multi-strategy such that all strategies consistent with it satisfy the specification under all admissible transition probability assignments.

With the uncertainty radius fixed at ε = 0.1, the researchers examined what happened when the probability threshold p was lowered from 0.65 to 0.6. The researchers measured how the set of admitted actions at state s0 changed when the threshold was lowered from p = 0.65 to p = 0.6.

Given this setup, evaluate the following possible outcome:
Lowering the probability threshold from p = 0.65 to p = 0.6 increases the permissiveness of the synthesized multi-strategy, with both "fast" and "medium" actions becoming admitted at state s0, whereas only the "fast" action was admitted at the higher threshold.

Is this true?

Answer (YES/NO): YES